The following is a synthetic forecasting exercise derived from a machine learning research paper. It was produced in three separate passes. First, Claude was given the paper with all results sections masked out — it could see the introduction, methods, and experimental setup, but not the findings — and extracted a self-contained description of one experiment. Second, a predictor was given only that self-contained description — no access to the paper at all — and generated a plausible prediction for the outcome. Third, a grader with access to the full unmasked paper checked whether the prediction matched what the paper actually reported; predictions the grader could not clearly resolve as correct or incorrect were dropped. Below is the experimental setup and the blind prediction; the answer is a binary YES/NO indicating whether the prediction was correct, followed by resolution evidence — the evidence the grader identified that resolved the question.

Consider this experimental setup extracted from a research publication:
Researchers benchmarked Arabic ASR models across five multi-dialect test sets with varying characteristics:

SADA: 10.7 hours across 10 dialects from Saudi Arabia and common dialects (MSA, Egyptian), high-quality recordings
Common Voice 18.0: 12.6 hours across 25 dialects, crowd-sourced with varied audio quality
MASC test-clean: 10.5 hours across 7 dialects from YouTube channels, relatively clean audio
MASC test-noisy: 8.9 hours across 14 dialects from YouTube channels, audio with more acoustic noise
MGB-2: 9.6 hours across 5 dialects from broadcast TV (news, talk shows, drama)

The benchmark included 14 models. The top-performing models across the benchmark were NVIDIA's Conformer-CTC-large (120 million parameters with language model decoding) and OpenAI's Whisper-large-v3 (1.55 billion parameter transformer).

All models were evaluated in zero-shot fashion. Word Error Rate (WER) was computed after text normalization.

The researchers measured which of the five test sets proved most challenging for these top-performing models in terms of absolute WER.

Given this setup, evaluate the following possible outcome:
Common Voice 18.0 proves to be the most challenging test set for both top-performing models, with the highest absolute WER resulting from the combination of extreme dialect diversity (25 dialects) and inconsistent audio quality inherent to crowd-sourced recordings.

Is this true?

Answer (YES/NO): NO